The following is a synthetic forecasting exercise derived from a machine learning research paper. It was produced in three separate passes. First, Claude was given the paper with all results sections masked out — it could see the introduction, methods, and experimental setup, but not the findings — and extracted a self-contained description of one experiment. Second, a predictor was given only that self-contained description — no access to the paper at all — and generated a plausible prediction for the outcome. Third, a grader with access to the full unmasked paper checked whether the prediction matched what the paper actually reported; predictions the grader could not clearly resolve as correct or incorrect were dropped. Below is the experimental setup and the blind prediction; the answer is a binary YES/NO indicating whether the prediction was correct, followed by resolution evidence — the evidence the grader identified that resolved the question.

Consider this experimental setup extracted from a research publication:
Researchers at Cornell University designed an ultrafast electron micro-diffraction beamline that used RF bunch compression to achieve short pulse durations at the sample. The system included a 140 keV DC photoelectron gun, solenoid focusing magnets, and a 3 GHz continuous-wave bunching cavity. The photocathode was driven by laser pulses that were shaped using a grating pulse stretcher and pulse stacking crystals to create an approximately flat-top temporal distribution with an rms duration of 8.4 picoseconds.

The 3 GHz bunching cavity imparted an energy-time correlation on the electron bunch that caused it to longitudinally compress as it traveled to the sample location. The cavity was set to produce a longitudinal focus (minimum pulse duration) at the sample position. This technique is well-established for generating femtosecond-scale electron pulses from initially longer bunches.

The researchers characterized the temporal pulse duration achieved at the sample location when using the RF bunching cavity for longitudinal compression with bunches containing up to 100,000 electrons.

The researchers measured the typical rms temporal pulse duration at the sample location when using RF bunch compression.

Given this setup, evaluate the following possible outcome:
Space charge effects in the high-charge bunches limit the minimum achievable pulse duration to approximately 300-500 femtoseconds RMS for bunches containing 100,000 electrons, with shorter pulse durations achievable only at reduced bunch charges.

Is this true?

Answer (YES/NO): NO